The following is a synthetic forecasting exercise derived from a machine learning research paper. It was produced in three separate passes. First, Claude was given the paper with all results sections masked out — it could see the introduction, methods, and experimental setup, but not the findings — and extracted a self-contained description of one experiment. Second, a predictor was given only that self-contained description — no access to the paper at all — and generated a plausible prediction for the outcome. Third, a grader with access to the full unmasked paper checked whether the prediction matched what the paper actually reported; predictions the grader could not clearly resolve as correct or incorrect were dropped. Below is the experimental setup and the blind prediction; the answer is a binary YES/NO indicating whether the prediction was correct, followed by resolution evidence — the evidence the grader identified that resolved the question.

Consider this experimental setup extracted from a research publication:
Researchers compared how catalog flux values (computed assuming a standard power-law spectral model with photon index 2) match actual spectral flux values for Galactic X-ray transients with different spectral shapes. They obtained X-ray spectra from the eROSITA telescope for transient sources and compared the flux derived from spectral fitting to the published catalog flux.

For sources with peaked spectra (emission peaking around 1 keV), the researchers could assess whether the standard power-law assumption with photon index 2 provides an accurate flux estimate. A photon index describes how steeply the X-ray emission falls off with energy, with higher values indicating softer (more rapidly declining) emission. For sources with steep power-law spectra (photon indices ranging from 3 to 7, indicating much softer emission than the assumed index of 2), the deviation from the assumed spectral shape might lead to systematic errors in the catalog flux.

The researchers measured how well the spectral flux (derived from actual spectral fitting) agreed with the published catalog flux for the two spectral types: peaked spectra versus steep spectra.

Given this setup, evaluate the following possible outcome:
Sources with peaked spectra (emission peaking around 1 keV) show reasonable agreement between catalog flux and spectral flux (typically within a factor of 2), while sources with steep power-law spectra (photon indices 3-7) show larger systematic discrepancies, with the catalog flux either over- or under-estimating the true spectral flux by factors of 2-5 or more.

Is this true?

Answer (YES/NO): YES